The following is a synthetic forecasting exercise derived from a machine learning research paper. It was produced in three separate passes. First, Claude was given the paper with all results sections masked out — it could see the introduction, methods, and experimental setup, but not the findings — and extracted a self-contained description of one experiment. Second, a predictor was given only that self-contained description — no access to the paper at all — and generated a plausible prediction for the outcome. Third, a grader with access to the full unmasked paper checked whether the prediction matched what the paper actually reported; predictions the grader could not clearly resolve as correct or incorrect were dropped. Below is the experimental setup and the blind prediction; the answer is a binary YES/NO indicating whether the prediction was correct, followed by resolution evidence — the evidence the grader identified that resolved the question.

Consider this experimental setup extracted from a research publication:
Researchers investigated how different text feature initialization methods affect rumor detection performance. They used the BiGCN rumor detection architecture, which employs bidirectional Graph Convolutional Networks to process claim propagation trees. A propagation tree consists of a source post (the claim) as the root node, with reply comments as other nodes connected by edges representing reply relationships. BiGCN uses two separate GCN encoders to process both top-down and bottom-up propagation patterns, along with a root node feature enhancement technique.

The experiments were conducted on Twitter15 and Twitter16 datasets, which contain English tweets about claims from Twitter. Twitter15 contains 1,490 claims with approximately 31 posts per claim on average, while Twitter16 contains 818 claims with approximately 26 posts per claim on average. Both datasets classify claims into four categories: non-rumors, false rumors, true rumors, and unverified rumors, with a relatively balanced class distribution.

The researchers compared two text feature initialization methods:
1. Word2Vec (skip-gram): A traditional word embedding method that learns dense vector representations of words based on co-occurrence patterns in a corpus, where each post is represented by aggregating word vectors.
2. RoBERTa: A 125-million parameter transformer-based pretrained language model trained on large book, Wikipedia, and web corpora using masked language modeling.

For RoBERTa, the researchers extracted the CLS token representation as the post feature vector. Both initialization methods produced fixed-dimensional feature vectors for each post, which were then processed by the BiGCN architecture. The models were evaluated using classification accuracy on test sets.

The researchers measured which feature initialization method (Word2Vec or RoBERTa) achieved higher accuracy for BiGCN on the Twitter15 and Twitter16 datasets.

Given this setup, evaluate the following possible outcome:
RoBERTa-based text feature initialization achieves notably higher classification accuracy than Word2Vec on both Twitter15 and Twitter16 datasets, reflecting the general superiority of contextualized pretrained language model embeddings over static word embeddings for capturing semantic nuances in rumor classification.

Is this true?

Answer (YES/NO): NO